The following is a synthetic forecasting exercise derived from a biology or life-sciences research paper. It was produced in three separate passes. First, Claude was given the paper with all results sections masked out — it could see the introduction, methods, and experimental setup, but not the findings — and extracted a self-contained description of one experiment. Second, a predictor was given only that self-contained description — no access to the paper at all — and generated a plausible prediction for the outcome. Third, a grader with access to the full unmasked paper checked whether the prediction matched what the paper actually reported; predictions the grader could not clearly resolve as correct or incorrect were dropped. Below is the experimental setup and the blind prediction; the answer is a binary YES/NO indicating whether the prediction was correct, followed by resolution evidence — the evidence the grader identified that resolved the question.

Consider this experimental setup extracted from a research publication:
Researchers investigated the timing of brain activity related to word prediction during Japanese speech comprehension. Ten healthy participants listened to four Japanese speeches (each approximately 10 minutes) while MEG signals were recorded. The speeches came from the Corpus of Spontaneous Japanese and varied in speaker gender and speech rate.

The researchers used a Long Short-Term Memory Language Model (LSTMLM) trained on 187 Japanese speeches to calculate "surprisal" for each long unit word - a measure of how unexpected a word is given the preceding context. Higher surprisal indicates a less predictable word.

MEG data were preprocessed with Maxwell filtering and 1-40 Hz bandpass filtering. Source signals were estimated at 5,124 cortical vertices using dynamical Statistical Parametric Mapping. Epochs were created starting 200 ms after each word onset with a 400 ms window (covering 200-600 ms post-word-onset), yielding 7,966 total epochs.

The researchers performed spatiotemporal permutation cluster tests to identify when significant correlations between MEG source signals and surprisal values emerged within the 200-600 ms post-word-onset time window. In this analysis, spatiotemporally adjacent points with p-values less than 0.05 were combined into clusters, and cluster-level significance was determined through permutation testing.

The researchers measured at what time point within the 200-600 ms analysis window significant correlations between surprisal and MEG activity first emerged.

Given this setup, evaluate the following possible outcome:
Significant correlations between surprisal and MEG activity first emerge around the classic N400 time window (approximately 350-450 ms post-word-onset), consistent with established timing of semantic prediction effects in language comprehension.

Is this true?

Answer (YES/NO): NO